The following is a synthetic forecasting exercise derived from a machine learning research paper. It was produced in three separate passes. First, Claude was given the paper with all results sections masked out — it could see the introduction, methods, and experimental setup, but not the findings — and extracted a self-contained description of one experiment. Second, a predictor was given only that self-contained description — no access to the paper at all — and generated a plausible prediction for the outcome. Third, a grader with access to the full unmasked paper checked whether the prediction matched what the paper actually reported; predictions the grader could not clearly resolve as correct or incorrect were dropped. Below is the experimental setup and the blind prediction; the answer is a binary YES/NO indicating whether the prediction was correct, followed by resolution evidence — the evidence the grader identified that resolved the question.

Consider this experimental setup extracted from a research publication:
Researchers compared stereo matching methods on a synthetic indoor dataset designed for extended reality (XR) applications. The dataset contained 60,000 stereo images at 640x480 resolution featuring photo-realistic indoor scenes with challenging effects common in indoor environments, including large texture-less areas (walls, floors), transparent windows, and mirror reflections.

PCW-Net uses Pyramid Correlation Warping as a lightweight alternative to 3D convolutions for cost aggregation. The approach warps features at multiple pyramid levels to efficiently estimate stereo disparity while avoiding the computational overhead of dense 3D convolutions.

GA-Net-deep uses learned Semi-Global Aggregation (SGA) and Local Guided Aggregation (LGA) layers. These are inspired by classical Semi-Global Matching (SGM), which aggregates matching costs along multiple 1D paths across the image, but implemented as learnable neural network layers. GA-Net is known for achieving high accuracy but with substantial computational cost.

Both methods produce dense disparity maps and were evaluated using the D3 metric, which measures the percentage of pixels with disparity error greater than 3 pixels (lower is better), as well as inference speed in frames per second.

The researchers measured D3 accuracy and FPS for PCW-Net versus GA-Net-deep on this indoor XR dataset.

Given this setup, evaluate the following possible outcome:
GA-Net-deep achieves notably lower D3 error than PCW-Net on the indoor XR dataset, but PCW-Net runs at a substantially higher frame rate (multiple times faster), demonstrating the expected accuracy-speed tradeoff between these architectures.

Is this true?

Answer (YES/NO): NO